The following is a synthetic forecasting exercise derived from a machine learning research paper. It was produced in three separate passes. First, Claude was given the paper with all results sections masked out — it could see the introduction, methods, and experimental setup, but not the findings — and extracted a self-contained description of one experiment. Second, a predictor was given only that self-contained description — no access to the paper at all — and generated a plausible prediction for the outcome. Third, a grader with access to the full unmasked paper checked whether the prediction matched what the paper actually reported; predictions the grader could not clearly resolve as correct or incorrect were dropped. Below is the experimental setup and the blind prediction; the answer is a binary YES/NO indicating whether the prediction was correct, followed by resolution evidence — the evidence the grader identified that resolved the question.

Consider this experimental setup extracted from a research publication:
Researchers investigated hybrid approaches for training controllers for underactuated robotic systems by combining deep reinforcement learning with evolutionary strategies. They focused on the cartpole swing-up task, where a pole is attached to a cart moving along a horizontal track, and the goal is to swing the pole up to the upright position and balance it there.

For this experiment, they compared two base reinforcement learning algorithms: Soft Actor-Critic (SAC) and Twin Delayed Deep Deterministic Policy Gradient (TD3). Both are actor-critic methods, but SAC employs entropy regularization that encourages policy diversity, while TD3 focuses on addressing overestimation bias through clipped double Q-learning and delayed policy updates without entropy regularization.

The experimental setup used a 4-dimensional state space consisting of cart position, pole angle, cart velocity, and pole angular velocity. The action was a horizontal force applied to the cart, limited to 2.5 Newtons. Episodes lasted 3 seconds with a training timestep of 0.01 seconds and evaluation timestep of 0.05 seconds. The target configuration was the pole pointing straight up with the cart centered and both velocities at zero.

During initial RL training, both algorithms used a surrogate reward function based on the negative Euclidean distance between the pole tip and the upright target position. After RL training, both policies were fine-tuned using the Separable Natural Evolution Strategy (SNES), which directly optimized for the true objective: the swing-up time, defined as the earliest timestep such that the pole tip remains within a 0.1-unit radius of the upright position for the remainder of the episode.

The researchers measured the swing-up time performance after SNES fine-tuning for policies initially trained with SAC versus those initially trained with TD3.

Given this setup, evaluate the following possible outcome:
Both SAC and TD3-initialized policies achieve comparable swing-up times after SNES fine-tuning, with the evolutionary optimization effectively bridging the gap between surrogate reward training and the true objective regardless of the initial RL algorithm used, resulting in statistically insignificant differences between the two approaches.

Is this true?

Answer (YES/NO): NO